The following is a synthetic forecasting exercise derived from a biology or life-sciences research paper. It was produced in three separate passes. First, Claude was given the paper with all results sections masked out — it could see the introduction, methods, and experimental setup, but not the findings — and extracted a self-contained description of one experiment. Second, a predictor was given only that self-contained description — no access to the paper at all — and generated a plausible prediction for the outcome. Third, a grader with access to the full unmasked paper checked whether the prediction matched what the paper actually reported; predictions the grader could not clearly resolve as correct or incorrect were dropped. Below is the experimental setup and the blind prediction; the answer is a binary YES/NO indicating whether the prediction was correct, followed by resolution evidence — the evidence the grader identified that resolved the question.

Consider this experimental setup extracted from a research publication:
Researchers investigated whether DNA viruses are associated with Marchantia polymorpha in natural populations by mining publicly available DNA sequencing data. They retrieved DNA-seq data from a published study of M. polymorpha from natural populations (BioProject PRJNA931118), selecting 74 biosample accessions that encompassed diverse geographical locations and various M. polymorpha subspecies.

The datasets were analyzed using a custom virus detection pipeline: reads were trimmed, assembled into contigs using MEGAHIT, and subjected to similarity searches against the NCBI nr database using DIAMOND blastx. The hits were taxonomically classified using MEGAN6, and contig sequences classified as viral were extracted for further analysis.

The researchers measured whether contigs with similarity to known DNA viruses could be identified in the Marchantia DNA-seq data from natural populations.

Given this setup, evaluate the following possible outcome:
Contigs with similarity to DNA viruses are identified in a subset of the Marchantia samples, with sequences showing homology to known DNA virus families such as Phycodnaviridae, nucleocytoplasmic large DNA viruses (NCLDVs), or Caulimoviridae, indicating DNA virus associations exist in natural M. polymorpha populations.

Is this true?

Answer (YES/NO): NO